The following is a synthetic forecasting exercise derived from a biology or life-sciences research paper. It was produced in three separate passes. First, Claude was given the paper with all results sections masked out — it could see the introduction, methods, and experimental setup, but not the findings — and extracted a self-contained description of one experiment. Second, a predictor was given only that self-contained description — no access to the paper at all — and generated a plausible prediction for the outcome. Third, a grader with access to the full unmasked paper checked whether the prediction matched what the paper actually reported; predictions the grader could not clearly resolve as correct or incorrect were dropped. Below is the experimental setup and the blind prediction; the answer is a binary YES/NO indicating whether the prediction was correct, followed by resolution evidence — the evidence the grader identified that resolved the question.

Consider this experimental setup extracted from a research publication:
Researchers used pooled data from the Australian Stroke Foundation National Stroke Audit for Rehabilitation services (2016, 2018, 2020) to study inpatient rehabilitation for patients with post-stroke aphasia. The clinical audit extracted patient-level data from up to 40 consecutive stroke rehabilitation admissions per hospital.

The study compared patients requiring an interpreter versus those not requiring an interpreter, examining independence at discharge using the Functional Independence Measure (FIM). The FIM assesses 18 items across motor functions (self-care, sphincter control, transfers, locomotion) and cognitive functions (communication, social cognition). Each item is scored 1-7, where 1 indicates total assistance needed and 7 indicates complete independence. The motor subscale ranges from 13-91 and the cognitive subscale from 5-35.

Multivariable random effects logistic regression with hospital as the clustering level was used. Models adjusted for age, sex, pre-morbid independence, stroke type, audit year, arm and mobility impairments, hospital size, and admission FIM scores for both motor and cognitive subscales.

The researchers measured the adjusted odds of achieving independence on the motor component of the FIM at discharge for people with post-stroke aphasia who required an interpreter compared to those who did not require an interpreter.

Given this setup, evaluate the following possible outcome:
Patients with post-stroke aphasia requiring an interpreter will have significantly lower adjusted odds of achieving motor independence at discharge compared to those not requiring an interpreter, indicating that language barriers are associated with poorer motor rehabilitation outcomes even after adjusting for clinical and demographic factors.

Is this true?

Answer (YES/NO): NO